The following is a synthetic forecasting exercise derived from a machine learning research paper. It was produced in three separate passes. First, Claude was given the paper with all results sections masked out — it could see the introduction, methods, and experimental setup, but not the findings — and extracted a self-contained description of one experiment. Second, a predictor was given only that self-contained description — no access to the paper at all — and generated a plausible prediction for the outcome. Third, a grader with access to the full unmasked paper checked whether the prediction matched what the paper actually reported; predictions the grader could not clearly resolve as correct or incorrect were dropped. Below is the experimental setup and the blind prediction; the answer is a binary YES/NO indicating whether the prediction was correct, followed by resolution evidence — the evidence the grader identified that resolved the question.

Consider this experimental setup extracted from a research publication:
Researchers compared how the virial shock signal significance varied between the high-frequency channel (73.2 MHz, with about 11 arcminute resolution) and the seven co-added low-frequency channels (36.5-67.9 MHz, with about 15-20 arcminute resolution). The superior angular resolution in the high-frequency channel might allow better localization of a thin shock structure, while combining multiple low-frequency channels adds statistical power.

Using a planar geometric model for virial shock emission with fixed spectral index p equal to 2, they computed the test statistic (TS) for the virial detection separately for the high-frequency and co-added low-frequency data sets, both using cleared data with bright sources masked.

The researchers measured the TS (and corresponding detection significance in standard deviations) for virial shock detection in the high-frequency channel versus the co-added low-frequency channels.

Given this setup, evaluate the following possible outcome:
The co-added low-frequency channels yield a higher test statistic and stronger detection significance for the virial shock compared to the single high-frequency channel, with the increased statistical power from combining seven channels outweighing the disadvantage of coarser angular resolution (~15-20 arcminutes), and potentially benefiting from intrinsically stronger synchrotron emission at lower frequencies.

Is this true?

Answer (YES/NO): YES